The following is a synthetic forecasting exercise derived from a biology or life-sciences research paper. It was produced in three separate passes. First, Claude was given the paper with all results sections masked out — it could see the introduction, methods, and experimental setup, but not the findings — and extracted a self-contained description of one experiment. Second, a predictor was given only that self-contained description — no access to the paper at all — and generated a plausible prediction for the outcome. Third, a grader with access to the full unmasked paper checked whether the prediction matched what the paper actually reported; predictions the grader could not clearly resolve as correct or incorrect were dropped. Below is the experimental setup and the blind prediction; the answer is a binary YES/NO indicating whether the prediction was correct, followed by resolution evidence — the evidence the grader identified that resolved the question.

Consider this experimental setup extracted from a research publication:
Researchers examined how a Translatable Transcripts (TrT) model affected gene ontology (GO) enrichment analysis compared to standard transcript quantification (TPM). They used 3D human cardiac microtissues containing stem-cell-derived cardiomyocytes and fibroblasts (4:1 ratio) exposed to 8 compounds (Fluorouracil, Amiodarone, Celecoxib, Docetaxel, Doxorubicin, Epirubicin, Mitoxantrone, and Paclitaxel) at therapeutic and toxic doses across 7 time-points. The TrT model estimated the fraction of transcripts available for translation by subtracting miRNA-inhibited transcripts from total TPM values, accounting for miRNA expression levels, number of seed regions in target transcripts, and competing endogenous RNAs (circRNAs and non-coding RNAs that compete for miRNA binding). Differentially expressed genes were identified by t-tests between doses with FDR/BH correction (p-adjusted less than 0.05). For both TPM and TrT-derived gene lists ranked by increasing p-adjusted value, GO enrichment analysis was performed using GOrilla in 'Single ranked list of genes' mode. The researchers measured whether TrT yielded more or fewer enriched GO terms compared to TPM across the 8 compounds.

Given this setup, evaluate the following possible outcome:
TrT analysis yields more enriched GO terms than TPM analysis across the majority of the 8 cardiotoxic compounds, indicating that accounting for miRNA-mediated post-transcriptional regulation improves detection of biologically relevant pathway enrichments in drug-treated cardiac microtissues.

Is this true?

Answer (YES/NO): NO